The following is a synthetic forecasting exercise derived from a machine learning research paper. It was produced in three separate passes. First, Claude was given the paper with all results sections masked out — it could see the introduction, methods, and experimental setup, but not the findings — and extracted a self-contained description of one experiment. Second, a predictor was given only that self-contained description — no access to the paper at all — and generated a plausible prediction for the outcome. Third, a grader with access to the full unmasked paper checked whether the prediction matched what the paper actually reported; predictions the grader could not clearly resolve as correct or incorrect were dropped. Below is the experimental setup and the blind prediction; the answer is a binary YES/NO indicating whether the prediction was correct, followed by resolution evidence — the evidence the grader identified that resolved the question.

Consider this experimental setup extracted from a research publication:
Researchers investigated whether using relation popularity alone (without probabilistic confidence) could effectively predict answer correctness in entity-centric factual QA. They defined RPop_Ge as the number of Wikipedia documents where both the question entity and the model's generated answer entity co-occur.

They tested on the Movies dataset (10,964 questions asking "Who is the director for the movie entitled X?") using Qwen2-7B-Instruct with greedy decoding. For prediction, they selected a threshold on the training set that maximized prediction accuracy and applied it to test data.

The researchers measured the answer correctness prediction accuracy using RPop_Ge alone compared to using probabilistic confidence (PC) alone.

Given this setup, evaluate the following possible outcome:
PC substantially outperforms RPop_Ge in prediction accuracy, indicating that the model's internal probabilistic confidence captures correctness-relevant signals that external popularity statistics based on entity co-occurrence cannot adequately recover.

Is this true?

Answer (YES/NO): NO